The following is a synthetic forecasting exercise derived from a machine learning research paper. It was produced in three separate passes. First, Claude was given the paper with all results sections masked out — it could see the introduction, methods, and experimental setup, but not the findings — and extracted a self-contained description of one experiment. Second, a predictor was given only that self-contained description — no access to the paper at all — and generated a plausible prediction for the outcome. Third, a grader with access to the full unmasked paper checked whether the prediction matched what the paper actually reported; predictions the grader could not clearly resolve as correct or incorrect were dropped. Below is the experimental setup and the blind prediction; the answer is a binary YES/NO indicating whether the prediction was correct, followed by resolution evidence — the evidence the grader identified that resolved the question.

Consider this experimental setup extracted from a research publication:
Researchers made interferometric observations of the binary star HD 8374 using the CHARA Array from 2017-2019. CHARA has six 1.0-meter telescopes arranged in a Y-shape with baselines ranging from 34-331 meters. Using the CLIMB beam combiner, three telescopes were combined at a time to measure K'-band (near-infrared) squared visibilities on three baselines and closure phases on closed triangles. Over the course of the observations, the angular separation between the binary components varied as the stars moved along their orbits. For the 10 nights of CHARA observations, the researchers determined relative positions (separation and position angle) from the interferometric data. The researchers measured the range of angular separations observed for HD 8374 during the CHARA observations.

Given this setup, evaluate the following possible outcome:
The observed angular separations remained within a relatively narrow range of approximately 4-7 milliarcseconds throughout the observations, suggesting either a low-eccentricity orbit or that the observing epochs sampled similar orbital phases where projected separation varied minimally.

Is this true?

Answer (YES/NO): NO